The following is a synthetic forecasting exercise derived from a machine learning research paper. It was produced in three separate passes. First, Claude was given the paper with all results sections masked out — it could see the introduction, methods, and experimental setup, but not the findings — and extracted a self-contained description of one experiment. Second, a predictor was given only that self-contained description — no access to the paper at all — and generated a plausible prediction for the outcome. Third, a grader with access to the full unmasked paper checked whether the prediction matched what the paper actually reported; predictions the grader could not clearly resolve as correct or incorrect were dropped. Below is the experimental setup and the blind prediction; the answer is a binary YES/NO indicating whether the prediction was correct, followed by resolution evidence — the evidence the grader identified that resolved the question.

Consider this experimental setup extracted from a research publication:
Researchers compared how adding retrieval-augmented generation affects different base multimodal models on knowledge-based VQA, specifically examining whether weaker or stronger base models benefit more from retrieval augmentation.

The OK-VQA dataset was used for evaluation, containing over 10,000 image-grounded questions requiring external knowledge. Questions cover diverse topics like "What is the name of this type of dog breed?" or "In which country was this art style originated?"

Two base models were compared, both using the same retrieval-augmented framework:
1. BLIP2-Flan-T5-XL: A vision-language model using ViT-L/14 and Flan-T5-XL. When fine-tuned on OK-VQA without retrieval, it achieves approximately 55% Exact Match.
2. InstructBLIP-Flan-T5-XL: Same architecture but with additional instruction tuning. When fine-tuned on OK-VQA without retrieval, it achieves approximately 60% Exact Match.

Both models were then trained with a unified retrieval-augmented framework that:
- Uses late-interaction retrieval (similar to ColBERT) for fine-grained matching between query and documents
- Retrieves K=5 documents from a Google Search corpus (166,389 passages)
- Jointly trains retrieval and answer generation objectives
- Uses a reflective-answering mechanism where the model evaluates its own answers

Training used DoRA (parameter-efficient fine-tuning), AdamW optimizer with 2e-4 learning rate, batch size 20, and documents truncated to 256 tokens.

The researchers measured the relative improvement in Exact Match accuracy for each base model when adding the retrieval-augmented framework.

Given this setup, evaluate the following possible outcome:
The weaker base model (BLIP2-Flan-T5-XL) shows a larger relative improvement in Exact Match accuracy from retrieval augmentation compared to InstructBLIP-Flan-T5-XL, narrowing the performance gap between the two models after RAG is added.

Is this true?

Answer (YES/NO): YES